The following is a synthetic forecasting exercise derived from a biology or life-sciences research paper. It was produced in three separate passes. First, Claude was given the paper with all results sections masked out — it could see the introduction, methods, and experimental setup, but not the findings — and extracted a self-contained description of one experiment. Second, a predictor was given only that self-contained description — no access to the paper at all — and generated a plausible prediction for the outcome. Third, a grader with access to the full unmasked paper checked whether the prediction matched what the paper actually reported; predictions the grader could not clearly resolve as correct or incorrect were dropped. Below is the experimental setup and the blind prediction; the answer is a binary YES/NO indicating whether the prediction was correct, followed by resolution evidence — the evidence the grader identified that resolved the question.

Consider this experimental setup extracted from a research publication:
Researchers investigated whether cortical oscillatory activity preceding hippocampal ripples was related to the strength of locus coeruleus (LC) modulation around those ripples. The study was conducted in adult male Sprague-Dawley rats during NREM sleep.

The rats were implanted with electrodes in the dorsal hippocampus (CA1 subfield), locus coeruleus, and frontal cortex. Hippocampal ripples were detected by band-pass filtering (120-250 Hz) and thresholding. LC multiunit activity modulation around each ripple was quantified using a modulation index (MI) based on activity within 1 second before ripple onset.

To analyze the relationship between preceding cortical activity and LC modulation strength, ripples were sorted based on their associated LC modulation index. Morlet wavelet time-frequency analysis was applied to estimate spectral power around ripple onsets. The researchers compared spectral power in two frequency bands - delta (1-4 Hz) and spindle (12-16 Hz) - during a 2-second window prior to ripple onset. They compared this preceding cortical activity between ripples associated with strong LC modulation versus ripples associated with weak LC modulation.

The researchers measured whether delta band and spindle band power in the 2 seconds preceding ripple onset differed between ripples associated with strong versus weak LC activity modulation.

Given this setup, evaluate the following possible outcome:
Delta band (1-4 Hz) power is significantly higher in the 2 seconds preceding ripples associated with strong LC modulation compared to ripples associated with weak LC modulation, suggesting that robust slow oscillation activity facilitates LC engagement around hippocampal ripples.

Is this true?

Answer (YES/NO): NO